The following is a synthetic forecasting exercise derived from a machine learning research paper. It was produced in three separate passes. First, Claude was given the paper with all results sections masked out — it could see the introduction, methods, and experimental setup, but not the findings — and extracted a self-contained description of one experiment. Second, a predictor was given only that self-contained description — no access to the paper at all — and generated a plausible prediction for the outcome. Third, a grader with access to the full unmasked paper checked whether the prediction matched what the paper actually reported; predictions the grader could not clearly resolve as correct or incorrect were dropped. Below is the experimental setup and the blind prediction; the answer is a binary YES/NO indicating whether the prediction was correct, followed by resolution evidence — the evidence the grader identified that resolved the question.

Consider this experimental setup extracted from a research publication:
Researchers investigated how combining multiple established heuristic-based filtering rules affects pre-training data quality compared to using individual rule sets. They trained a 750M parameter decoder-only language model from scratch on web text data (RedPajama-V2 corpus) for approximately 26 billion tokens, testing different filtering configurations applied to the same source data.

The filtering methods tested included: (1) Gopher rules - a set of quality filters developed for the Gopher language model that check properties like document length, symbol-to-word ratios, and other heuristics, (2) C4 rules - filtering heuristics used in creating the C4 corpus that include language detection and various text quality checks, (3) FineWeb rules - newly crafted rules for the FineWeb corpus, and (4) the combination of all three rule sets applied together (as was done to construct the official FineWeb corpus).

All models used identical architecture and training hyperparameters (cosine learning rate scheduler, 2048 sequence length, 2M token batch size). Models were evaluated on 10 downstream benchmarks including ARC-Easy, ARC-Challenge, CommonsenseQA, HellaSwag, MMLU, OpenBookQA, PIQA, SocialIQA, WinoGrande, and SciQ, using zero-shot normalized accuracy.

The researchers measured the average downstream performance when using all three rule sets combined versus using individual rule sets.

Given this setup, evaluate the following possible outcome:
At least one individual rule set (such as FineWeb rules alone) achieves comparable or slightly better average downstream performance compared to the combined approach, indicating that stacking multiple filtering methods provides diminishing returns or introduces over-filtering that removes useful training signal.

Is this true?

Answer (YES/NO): YES